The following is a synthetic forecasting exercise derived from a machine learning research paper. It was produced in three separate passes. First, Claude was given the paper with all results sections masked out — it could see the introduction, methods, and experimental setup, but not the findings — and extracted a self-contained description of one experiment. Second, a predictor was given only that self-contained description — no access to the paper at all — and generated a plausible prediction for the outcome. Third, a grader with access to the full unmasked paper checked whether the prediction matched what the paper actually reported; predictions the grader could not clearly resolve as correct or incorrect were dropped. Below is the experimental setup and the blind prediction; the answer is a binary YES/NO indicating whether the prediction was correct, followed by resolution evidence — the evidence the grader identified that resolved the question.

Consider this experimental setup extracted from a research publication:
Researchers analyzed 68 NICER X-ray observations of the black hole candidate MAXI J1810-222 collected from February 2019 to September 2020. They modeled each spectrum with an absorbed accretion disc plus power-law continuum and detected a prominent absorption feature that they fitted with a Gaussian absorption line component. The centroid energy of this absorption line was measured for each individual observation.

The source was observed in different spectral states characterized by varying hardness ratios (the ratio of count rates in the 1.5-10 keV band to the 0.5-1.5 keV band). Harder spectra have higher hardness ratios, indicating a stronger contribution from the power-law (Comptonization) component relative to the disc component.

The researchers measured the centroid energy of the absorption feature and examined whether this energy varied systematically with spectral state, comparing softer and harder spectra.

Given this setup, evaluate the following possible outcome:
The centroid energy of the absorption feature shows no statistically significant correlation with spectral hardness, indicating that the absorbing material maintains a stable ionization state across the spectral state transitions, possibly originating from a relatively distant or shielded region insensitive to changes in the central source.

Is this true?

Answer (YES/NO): NO